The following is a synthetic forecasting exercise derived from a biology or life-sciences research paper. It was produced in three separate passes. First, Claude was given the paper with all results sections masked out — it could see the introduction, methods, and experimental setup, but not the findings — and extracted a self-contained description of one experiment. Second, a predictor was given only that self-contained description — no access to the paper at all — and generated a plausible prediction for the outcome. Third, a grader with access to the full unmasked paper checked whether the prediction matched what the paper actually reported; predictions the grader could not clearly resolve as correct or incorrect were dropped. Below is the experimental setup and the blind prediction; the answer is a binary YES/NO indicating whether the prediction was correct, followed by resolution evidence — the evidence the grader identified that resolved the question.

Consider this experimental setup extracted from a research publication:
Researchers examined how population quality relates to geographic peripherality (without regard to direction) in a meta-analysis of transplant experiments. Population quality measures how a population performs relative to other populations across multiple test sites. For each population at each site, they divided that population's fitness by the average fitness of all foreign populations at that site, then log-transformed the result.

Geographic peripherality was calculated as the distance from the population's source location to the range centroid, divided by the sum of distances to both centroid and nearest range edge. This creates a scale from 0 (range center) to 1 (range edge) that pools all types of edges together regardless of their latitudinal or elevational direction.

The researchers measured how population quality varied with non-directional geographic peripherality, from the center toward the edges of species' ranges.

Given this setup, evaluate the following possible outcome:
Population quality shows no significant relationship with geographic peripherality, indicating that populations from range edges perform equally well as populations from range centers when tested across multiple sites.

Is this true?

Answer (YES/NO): NO